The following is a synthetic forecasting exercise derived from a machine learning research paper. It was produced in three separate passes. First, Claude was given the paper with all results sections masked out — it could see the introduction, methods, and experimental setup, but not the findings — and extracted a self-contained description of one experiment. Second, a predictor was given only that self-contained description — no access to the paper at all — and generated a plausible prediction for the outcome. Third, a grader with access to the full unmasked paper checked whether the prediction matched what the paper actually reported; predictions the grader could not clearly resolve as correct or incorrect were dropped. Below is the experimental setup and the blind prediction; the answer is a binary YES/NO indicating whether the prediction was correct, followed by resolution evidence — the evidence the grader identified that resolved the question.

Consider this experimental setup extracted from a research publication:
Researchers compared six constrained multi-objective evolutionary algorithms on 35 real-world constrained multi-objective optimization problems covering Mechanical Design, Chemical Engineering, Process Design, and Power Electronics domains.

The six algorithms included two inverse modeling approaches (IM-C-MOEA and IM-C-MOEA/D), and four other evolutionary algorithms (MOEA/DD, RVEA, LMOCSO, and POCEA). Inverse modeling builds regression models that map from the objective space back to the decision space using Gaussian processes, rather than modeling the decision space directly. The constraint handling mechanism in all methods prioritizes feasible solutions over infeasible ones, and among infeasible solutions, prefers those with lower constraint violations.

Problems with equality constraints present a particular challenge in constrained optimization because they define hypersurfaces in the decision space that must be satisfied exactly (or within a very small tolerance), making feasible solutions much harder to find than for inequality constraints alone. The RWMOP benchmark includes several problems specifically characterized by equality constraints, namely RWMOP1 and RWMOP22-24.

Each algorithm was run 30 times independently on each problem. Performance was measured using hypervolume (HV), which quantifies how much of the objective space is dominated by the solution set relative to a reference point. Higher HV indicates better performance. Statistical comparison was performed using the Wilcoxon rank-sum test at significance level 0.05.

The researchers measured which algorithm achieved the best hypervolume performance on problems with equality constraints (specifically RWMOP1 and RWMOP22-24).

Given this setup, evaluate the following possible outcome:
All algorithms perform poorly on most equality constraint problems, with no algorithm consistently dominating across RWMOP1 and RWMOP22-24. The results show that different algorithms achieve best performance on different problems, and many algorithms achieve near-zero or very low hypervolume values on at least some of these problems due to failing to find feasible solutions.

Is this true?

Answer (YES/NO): NO